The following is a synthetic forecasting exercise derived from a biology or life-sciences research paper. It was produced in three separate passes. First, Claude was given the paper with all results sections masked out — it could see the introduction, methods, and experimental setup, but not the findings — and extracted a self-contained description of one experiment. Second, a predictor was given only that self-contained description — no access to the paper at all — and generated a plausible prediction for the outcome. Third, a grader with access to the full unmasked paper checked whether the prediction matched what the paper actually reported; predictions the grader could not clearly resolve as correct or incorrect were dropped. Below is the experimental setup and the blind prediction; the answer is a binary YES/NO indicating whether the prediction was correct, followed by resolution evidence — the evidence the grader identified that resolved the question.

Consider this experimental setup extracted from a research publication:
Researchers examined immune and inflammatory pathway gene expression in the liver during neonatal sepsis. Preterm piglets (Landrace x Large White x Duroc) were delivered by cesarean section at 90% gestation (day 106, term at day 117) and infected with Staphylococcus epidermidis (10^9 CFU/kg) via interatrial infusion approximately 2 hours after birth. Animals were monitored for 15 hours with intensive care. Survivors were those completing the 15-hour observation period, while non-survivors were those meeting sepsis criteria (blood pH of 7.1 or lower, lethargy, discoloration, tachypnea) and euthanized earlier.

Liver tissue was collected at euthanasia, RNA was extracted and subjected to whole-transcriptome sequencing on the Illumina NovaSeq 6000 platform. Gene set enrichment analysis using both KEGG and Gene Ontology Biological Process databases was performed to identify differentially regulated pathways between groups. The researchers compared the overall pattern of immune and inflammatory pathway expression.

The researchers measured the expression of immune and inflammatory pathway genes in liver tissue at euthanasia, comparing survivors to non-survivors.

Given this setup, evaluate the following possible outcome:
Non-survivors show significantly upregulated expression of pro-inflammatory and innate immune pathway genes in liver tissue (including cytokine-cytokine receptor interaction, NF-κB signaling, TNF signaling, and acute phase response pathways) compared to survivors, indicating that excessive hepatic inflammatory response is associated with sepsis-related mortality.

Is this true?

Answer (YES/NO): YES